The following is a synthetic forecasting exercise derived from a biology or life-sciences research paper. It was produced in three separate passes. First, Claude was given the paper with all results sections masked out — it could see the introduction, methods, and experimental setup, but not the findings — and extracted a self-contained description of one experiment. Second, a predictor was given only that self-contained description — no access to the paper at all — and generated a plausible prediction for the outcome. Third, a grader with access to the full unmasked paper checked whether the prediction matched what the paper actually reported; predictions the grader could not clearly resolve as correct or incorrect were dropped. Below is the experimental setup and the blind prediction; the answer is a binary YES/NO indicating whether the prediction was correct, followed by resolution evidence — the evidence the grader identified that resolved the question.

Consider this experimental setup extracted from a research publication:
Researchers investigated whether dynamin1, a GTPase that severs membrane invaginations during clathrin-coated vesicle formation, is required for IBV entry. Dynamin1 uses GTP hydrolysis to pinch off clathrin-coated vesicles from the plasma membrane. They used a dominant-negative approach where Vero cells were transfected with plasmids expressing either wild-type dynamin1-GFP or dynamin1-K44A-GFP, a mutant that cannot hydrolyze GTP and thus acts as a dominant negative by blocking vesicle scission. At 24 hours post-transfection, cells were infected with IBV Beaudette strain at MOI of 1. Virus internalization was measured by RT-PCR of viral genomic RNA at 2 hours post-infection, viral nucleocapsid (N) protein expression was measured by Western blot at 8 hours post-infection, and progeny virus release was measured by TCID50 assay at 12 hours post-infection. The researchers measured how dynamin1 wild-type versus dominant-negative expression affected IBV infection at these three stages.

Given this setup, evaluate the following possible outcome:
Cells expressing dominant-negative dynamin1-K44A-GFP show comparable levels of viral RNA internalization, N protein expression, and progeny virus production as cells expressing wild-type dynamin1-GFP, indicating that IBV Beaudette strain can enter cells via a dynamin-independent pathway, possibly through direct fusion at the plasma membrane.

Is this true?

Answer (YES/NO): NO